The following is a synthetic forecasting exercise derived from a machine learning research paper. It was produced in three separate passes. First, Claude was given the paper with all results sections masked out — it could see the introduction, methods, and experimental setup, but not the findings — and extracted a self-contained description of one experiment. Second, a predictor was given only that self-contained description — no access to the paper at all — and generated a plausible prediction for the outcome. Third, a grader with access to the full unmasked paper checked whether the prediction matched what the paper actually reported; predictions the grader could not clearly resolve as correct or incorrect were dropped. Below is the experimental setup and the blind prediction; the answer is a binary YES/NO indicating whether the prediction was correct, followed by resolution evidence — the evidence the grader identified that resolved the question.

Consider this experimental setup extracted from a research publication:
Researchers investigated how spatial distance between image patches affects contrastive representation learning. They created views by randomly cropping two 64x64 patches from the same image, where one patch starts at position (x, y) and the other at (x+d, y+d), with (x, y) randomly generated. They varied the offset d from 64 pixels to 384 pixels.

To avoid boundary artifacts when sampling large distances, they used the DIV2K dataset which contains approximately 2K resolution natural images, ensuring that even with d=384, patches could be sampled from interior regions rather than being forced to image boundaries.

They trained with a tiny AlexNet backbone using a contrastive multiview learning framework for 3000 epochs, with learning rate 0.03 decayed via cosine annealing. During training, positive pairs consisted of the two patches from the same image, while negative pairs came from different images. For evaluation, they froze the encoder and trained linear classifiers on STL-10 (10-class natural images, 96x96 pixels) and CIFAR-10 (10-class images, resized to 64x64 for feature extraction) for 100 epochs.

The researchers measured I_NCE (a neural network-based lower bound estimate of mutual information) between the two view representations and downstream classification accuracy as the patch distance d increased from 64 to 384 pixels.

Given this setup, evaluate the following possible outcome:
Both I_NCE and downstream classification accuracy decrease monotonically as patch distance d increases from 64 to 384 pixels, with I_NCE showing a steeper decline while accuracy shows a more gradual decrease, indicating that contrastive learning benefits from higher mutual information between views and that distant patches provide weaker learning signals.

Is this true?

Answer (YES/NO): NO